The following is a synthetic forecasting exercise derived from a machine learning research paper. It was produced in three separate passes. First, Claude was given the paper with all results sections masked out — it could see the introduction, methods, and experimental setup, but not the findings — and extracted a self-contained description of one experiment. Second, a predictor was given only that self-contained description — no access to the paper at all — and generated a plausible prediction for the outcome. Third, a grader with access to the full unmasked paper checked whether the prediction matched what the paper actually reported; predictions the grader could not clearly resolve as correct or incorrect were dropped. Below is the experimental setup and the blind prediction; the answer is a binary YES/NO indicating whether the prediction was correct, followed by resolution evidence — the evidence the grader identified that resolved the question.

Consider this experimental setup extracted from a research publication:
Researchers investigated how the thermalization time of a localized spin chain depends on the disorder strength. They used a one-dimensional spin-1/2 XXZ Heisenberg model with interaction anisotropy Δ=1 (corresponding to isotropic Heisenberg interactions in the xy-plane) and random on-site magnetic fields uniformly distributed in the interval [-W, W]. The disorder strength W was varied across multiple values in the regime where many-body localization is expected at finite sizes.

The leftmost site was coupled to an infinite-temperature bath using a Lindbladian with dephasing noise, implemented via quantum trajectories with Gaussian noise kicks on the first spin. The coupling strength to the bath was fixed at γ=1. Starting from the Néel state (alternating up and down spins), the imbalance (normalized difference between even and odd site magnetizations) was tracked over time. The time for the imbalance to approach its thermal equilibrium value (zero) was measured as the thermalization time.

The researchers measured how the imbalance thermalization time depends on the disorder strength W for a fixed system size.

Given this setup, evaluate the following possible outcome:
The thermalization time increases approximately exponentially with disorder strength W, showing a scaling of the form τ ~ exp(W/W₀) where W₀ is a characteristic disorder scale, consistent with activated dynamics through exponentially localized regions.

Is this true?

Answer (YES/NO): YES